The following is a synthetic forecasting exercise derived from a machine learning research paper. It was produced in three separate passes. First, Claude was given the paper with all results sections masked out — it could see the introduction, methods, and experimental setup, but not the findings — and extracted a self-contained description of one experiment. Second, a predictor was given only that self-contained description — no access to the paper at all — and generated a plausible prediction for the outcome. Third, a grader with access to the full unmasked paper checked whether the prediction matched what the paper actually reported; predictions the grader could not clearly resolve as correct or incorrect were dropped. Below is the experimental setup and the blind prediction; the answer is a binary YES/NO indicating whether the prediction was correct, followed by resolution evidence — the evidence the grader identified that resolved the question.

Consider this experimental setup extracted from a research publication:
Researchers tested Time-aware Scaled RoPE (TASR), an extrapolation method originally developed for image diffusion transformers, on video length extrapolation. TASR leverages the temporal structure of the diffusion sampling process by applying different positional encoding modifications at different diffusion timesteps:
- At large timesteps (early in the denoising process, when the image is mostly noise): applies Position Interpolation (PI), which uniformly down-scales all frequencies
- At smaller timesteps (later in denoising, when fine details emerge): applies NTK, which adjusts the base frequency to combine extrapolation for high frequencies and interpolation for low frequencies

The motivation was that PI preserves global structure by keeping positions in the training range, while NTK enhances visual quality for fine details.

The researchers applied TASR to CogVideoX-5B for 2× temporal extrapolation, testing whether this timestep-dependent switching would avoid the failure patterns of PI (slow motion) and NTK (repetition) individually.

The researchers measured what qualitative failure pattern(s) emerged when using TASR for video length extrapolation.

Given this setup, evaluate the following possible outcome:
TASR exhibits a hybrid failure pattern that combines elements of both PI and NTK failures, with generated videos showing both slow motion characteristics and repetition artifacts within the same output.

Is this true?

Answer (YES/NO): YES